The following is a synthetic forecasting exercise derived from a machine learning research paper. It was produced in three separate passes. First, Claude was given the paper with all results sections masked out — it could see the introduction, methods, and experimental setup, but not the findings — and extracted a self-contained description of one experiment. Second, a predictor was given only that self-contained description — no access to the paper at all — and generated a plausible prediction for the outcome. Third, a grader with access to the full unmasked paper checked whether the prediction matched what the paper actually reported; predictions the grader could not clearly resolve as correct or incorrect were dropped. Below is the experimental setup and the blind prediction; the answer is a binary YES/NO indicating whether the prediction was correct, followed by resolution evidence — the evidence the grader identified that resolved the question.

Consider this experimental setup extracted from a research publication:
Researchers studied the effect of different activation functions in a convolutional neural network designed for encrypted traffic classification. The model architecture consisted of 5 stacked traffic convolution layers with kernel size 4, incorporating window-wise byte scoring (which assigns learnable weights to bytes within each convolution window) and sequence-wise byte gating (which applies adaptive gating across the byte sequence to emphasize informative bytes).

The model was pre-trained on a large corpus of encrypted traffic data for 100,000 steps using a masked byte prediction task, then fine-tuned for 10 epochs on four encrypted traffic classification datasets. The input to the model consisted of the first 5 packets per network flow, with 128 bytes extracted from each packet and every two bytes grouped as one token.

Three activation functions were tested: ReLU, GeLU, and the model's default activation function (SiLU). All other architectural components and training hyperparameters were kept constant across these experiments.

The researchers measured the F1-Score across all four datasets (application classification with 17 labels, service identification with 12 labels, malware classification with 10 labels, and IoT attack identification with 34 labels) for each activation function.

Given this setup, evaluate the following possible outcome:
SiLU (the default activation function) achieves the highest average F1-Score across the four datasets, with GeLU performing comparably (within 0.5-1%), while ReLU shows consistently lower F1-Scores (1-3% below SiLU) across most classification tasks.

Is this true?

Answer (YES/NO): NO